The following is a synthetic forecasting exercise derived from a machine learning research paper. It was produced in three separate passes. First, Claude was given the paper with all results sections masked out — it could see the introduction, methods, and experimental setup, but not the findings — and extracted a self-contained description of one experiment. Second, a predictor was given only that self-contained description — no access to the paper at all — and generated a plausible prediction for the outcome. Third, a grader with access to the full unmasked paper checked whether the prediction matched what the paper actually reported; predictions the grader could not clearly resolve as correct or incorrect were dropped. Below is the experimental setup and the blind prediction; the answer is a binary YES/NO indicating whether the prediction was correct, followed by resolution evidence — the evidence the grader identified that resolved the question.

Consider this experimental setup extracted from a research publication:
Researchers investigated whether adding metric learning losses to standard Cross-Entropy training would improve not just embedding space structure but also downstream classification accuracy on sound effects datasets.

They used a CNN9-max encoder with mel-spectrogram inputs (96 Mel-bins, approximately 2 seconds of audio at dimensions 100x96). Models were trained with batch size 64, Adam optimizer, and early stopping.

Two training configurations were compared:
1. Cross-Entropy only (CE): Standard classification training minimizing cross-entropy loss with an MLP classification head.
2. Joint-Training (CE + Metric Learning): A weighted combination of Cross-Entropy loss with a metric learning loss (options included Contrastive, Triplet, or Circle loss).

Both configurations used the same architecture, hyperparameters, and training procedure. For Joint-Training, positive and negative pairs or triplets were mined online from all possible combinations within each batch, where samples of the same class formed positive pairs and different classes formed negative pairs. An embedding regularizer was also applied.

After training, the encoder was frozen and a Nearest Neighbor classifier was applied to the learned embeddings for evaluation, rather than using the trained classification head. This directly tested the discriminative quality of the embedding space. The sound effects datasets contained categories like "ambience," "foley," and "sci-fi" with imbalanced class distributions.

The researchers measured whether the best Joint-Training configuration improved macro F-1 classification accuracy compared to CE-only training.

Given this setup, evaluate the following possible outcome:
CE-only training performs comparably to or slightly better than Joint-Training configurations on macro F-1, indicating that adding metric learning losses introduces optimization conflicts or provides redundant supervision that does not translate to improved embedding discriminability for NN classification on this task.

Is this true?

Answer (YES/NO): NO